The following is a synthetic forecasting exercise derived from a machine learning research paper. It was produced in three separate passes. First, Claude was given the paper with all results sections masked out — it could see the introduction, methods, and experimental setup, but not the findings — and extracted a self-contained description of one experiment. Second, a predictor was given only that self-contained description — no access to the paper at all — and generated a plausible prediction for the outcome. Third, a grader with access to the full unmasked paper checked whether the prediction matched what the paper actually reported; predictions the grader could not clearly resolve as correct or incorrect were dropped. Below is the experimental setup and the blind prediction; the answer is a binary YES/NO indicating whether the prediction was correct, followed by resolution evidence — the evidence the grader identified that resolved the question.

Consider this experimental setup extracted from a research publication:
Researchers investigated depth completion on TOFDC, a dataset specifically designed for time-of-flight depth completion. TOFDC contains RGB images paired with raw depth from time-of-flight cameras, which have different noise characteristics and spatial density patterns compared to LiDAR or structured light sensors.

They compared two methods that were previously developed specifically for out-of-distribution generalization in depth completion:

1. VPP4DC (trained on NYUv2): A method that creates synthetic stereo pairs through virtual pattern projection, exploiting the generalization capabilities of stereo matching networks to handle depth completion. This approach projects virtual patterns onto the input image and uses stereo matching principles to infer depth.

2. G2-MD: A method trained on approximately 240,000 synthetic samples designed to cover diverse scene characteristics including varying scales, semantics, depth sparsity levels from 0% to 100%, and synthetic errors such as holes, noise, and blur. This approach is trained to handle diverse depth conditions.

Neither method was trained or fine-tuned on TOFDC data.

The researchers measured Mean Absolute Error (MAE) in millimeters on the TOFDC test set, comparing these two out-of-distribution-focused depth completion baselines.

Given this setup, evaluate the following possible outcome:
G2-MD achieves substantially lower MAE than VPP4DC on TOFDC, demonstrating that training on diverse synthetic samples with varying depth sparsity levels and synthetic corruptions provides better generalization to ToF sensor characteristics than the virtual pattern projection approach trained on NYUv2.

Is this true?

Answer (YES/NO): NO